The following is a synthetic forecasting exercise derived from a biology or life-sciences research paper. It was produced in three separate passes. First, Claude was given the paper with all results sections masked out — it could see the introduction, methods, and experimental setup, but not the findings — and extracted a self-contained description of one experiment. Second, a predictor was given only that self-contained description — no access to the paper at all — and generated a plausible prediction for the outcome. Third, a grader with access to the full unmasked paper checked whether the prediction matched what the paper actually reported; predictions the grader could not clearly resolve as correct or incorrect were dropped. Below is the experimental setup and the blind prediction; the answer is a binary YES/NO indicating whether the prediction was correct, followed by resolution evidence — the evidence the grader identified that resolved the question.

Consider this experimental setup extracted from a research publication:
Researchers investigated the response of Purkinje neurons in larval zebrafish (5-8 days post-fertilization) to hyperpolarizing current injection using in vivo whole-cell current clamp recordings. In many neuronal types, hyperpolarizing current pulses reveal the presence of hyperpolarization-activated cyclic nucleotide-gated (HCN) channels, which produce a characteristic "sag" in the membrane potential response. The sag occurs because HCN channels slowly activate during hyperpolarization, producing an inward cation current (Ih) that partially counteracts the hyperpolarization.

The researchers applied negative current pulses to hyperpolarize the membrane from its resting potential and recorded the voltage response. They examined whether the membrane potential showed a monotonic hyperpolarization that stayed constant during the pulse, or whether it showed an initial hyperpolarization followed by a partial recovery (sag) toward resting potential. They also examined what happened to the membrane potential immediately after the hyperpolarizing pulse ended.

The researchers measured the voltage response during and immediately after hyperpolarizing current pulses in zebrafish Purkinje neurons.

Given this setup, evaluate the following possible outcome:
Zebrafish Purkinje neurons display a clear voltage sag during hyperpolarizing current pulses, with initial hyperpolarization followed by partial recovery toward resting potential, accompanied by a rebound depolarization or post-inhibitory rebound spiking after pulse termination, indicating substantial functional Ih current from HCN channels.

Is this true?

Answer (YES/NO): YES